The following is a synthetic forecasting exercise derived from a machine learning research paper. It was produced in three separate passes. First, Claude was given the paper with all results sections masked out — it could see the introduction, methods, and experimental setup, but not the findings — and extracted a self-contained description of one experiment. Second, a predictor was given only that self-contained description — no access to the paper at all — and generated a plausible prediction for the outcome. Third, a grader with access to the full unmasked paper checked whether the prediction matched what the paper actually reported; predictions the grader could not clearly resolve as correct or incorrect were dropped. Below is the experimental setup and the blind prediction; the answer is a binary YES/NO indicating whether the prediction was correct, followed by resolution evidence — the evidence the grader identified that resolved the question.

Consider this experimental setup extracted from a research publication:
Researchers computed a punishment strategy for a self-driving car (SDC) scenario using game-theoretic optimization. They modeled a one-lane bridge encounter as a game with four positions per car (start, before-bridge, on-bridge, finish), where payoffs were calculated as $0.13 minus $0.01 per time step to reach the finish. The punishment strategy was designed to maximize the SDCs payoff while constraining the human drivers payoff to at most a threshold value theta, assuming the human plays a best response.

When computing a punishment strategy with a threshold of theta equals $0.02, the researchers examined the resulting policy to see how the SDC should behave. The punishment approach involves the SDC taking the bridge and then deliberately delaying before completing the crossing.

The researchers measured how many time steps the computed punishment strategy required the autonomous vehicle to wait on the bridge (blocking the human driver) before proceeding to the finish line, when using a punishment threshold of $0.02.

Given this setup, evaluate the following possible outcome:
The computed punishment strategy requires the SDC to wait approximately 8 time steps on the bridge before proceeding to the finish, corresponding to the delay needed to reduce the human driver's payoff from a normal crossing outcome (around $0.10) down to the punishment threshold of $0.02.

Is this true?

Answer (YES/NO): NO